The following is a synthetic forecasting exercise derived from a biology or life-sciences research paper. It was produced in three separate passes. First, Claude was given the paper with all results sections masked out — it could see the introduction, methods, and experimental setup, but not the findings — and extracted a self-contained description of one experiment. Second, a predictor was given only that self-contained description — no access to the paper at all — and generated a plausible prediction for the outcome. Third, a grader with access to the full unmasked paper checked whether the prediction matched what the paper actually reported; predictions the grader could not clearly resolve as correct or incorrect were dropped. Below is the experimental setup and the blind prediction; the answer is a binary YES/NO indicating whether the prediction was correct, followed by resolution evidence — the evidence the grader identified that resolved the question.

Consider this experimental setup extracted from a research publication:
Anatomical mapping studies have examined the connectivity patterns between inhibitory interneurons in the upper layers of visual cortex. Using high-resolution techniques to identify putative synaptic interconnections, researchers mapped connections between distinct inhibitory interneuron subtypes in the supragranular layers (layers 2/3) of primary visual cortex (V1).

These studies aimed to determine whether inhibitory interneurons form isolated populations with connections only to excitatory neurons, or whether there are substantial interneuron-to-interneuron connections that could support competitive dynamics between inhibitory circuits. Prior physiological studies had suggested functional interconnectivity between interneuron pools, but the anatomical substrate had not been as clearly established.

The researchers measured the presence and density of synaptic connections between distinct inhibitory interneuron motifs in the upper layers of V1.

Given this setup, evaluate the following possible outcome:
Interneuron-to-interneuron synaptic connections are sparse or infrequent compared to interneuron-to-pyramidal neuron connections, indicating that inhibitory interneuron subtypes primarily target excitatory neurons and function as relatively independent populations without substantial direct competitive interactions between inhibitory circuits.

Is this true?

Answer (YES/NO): NO